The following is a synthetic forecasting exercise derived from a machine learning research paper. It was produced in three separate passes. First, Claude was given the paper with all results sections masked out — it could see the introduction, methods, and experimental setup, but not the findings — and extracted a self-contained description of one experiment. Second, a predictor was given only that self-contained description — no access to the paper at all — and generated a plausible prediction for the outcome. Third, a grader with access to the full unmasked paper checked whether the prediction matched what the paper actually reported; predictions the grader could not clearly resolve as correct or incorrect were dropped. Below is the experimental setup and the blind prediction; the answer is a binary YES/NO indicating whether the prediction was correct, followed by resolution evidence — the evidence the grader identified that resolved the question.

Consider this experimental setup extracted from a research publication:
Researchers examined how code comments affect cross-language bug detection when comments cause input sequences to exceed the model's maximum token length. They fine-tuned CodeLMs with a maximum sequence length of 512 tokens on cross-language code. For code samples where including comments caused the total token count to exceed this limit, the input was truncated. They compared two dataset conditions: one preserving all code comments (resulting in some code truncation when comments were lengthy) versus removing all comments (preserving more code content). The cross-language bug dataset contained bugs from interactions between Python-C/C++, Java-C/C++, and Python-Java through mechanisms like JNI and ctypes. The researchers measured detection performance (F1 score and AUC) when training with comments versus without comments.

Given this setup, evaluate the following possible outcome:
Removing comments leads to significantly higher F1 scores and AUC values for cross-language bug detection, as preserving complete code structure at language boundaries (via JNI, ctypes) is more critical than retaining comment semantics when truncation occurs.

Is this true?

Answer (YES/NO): NO